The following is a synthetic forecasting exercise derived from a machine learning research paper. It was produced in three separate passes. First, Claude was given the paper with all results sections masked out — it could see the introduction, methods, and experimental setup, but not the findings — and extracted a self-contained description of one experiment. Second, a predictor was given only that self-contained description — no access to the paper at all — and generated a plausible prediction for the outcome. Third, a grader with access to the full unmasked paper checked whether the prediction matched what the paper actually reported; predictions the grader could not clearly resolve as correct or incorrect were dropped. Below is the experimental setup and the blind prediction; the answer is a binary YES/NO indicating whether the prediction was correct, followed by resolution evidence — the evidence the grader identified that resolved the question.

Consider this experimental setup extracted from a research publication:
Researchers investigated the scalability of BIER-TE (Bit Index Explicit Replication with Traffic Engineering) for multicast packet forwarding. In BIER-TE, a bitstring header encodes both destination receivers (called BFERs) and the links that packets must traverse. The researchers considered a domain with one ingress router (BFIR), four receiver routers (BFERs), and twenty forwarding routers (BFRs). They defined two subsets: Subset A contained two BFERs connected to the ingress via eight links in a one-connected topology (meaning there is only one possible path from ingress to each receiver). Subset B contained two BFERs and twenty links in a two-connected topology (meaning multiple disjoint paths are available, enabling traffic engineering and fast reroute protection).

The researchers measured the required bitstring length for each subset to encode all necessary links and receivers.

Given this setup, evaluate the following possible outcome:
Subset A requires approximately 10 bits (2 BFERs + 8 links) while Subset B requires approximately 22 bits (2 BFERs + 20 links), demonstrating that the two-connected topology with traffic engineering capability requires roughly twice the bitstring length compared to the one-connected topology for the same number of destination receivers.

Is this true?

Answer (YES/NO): YES